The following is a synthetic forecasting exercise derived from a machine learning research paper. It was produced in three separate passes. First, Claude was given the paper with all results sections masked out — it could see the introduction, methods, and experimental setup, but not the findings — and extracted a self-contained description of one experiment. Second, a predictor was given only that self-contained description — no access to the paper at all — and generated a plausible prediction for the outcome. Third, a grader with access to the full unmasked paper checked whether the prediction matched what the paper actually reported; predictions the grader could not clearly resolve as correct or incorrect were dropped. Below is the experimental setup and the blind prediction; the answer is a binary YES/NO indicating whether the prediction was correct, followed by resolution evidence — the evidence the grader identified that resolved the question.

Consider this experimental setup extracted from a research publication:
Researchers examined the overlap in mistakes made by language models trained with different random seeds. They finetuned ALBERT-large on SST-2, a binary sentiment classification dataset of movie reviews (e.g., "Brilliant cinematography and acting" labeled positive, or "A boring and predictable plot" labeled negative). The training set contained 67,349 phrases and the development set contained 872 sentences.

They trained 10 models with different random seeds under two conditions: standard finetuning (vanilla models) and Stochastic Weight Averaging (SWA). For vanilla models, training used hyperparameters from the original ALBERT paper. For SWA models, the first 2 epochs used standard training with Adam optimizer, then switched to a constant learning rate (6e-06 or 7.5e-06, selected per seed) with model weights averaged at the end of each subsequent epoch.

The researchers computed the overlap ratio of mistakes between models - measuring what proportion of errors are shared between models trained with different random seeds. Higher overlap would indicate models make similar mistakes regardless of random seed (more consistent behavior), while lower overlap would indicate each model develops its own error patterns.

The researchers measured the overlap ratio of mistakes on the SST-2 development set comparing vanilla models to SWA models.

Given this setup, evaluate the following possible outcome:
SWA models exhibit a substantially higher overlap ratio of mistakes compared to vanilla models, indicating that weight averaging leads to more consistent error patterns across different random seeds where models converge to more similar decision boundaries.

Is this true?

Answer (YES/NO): NO